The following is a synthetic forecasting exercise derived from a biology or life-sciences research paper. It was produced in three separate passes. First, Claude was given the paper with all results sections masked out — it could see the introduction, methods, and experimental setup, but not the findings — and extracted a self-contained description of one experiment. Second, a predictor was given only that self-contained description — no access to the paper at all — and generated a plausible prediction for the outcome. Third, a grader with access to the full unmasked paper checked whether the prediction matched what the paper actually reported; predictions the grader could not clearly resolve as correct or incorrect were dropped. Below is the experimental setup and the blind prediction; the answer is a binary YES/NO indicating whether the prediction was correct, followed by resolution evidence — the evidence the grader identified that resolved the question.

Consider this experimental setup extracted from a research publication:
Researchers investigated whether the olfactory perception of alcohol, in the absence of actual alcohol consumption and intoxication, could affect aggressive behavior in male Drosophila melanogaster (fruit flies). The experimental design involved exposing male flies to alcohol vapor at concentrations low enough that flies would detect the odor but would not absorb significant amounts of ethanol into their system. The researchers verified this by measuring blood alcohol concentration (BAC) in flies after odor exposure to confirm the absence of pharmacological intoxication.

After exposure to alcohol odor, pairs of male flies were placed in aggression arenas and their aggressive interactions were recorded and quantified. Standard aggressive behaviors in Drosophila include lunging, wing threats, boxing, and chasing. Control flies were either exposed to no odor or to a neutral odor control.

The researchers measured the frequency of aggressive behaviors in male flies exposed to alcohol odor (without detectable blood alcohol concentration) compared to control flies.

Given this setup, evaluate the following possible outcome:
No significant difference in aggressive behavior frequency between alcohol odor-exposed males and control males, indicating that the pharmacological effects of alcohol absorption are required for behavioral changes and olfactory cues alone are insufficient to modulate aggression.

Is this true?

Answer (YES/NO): NO